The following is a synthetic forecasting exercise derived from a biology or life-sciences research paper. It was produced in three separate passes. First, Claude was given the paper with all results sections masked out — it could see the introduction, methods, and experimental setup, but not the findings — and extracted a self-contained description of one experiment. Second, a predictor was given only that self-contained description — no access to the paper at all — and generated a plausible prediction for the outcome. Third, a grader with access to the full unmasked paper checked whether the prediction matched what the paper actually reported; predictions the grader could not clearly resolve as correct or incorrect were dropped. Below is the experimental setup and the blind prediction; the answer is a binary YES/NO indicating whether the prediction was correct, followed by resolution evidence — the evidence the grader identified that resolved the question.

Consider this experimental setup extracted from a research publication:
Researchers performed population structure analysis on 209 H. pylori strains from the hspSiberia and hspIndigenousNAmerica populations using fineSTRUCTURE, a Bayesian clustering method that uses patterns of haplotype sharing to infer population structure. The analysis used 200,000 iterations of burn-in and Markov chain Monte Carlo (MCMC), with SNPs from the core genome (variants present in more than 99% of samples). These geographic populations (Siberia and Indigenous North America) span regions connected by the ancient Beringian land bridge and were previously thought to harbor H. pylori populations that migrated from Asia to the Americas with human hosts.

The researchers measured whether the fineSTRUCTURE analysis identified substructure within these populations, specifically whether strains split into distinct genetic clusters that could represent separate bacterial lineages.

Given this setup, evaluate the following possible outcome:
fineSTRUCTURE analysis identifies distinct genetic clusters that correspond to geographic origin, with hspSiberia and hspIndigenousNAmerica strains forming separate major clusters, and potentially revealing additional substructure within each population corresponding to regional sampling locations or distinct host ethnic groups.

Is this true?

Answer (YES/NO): YES